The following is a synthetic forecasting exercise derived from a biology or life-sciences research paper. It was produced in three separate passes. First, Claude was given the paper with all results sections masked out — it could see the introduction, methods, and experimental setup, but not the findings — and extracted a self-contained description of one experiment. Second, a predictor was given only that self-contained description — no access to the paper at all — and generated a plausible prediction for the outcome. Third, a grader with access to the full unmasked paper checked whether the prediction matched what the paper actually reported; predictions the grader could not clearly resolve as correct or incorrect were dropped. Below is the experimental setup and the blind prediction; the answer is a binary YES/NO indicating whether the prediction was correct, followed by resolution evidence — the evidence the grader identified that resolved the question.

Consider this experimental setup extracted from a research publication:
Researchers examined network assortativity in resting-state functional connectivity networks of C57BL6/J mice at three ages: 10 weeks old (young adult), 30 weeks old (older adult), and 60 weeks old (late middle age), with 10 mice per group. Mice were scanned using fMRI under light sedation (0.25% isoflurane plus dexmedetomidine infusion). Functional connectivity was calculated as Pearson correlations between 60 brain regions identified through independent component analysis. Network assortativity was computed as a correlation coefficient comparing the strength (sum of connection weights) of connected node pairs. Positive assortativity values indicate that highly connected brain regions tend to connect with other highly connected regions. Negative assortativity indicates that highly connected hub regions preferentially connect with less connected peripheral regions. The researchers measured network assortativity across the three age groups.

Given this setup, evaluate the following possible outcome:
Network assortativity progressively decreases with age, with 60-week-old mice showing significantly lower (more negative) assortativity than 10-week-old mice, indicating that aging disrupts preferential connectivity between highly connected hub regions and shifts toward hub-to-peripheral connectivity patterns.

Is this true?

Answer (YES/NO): NO